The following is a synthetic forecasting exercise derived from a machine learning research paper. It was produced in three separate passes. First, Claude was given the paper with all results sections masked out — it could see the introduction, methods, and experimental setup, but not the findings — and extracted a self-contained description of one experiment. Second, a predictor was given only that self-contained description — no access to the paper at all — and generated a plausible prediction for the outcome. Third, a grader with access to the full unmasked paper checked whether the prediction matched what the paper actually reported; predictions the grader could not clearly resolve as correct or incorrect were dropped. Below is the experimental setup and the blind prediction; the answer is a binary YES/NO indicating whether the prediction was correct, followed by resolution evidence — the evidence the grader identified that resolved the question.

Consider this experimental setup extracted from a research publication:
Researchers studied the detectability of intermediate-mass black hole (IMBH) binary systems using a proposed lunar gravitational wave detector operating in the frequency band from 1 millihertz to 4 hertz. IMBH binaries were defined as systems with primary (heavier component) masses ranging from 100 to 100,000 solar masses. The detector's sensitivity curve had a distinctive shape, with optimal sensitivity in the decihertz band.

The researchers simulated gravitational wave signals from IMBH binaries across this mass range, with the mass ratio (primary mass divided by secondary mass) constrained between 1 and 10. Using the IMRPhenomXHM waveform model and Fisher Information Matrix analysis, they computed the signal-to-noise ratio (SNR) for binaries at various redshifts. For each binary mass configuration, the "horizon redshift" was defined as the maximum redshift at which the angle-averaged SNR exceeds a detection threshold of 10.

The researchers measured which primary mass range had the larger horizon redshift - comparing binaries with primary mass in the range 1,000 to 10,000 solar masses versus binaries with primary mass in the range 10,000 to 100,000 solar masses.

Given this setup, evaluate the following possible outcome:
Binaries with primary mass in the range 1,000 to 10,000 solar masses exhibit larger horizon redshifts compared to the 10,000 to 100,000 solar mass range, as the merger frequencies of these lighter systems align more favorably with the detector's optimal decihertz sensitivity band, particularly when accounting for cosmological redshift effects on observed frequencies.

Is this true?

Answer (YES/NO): YES